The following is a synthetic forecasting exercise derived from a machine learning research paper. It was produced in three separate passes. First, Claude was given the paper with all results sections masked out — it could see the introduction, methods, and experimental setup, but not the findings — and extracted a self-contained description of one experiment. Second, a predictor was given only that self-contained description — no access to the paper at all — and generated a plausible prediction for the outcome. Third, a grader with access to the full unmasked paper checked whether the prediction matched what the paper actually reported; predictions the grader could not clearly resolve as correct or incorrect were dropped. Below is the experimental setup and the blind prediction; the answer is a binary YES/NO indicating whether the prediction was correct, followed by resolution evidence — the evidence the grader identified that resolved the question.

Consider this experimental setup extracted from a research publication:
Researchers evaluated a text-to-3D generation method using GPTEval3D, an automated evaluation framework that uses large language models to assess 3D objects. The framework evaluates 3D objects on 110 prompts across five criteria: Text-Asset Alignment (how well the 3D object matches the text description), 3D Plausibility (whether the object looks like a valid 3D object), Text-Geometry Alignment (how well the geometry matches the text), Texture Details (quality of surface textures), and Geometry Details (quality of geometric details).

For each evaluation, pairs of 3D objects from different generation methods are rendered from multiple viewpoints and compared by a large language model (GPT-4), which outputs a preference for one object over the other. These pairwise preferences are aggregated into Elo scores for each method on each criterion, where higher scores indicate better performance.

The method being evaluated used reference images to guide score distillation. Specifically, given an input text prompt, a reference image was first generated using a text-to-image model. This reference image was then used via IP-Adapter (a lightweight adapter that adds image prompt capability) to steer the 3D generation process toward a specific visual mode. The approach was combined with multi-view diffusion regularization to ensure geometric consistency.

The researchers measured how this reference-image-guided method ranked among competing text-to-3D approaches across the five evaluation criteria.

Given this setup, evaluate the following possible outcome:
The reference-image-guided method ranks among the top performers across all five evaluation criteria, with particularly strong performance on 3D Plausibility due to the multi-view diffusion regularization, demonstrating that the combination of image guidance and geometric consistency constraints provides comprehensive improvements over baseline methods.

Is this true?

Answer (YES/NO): YES